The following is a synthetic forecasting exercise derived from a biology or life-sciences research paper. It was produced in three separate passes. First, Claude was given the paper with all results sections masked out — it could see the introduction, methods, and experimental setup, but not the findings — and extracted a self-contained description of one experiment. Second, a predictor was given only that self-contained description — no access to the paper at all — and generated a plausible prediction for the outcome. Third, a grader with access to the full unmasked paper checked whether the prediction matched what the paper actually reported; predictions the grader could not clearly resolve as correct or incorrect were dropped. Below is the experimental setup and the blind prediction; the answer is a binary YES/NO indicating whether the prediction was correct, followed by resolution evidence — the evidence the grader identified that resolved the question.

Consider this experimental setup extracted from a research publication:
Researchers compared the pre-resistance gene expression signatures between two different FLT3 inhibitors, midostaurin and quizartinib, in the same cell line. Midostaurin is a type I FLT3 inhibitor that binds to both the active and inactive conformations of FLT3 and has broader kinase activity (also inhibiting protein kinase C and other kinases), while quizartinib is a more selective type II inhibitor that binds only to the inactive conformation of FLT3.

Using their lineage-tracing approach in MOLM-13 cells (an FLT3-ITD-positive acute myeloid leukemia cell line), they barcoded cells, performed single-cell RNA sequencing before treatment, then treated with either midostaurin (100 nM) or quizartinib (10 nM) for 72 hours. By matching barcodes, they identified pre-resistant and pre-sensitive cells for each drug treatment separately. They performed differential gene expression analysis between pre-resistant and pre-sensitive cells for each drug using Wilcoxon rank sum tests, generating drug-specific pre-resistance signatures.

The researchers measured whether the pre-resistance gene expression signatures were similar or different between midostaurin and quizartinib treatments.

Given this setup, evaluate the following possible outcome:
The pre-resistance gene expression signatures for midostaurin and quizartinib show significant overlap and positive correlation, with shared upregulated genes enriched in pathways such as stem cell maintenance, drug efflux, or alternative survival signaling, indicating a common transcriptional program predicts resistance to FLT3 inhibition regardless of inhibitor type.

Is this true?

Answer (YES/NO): NO